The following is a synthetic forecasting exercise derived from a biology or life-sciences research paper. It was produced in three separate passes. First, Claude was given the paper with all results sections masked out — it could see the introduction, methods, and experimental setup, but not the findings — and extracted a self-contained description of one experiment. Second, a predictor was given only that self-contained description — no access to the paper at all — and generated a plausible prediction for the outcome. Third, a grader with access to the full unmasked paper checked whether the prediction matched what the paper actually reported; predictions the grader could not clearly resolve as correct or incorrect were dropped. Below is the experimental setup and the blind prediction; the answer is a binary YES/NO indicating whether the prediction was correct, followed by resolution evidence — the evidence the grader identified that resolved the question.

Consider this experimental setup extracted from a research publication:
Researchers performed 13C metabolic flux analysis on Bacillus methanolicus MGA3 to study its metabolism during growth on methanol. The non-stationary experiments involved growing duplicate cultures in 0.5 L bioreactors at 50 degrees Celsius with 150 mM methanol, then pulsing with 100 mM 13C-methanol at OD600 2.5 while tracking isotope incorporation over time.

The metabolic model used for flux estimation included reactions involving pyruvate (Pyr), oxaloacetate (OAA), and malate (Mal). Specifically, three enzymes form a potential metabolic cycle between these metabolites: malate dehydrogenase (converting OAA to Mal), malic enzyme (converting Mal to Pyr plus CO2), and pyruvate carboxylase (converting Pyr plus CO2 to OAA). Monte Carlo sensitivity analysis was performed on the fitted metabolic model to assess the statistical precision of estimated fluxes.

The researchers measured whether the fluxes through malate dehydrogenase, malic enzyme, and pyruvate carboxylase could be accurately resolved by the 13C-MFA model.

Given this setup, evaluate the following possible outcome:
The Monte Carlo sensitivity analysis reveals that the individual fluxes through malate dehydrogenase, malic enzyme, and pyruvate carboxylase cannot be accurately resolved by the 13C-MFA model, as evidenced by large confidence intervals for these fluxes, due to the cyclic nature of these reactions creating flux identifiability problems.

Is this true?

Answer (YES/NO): YES